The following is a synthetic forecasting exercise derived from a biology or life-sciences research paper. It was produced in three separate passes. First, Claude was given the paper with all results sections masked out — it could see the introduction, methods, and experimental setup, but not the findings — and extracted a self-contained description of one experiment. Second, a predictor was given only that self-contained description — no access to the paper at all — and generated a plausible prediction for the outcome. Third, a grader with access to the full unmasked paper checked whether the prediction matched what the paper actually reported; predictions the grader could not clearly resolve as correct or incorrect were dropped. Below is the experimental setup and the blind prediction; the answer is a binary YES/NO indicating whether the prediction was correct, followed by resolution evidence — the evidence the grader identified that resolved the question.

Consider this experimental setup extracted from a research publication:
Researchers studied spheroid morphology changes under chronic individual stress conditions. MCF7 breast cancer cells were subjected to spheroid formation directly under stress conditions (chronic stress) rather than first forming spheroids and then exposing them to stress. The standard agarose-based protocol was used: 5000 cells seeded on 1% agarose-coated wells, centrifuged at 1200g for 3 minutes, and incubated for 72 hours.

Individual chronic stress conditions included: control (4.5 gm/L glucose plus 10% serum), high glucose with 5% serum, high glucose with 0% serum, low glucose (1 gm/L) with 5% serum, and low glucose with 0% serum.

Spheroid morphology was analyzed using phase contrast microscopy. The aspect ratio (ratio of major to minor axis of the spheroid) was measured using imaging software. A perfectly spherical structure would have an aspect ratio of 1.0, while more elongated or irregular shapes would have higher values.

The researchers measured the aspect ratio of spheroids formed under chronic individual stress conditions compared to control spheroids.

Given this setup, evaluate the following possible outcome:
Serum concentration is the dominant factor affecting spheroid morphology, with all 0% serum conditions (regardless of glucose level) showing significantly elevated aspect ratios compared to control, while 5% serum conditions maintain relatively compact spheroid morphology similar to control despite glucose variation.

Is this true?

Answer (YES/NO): NO